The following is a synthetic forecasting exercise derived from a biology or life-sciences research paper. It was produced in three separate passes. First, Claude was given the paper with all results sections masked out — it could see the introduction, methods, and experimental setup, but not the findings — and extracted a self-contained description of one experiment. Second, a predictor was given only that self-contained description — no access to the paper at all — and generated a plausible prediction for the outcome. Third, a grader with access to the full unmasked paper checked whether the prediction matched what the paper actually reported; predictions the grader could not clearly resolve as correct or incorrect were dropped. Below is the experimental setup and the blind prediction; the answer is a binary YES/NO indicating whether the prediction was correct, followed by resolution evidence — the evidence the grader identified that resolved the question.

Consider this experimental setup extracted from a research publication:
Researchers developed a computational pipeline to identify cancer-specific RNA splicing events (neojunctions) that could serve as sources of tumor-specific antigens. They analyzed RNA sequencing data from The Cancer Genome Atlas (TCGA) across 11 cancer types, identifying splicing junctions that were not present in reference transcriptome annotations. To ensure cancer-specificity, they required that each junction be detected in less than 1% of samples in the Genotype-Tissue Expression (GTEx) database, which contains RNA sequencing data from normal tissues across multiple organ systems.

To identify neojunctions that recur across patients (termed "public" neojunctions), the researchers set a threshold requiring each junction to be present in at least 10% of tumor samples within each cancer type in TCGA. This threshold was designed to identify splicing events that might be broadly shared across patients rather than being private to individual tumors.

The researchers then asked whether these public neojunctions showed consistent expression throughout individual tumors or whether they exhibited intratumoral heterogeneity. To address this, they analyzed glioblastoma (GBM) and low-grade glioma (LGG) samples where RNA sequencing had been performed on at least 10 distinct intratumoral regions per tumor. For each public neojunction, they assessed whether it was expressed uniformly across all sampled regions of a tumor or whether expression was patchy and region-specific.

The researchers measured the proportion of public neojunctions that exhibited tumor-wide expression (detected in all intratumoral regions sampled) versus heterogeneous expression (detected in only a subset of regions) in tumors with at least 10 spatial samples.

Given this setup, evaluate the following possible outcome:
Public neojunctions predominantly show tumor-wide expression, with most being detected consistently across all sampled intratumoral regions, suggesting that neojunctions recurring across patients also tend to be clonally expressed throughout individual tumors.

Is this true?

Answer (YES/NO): NO